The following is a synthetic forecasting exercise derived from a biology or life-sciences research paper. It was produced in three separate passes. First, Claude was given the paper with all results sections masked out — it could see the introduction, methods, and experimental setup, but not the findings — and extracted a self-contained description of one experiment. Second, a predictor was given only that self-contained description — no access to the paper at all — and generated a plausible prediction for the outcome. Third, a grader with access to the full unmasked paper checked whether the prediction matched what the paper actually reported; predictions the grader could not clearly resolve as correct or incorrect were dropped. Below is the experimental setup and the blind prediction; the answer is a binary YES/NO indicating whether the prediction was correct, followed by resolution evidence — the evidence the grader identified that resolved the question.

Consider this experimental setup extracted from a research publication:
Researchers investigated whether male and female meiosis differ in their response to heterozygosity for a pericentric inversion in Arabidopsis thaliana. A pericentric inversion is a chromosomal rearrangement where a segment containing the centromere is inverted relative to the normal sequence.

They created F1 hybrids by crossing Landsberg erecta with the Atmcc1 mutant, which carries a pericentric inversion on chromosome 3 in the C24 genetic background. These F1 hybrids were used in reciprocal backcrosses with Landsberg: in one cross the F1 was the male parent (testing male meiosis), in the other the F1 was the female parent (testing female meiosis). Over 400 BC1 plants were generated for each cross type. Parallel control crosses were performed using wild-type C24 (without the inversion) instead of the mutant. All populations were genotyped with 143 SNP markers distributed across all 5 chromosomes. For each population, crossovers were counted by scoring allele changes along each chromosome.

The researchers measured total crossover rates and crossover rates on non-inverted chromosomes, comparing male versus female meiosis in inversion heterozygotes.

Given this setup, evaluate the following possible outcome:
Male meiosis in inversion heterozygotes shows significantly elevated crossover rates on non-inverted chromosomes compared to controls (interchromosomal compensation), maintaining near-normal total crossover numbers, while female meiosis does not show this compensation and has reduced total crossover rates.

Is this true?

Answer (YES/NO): NO